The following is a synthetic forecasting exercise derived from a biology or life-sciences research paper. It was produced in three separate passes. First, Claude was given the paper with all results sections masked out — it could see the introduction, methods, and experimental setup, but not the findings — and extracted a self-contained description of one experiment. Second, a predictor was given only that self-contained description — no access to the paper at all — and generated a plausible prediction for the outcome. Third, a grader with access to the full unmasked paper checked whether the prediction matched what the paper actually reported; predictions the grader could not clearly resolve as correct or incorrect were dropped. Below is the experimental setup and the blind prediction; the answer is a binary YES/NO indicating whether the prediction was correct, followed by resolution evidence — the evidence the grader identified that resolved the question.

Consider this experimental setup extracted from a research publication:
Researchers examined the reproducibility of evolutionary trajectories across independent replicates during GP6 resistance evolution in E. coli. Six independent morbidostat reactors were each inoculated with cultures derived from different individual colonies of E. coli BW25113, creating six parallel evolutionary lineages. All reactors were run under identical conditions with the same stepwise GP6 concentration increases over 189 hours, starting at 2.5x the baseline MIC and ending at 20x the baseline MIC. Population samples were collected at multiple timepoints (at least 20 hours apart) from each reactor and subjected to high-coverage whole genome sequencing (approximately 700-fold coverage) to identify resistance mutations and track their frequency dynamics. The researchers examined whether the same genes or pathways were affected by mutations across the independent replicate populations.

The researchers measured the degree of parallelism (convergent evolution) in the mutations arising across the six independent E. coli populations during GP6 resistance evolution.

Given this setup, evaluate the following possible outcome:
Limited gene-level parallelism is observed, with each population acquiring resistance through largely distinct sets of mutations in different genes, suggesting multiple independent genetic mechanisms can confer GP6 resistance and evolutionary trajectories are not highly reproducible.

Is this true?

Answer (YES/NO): NO